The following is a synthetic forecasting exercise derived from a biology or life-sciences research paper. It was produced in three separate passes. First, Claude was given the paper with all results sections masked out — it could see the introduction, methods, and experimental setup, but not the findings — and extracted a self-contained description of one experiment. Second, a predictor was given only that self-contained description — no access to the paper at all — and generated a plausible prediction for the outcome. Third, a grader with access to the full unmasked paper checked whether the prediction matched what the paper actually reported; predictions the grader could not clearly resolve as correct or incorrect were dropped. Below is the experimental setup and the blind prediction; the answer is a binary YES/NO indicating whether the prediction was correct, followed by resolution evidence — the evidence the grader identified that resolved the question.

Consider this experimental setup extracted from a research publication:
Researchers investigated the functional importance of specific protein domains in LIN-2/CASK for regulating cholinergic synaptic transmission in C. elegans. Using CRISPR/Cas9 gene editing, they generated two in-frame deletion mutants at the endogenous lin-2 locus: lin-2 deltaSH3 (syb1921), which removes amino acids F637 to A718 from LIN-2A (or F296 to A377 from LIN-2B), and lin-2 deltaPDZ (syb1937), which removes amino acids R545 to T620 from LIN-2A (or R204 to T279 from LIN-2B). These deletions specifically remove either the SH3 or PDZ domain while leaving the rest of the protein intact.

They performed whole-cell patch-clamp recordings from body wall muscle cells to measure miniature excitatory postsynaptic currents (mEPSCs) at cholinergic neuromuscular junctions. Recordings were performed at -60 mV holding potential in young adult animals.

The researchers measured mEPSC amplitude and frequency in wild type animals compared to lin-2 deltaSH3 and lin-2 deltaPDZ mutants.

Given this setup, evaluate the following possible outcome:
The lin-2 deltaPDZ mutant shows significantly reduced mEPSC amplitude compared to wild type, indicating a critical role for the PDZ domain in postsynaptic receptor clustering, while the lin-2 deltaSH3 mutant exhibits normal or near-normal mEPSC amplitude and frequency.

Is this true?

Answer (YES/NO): NO